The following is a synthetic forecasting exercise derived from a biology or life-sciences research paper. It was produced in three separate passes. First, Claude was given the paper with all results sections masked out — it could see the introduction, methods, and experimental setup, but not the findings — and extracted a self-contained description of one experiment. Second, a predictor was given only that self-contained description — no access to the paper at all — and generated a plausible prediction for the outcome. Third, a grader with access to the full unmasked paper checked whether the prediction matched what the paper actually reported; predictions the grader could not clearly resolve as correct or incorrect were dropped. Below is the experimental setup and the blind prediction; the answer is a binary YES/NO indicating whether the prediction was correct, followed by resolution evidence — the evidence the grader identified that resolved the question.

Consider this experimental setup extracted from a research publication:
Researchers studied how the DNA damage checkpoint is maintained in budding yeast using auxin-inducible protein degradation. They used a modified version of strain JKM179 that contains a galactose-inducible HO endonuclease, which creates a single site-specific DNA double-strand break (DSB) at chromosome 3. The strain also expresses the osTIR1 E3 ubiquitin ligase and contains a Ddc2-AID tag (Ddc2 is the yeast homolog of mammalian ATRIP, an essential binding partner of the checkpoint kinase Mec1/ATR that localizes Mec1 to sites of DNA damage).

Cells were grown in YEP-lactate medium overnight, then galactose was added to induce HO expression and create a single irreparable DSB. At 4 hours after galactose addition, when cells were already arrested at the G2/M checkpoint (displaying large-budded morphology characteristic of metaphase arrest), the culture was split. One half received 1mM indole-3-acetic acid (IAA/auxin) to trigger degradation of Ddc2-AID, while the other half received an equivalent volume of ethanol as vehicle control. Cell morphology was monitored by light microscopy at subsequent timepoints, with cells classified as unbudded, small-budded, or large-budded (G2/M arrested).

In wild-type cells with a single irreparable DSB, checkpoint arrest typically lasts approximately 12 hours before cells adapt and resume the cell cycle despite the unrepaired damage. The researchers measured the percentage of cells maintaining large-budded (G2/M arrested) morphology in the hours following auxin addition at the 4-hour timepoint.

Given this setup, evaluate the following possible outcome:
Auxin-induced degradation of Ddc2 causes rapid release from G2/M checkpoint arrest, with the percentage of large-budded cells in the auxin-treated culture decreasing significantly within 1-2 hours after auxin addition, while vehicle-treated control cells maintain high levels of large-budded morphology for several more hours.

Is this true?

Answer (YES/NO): YES